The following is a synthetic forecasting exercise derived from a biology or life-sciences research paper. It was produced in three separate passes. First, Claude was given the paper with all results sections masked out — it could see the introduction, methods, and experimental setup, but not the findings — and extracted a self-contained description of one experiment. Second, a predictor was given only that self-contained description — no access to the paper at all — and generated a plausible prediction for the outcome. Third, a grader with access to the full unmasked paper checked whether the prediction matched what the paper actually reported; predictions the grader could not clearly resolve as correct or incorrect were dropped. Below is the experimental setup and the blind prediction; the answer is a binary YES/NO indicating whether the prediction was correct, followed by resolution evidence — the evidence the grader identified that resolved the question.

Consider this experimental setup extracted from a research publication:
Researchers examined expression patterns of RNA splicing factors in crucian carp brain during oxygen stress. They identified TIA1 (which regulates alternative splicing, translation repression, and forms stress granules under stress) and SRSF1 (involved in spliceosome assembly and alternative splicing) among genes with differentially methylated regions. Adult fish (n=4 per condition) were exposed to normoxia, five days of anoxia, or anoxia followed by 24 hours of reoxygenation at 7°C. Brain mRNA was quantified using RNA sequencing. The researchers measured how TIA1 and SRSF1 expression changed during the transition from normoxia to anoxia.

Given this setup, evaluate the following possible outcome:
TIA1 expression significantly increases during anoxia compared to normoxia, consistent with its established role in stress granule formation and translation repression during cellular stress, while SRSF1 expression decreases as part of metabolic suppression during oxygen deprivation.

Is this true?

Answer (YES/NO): NO